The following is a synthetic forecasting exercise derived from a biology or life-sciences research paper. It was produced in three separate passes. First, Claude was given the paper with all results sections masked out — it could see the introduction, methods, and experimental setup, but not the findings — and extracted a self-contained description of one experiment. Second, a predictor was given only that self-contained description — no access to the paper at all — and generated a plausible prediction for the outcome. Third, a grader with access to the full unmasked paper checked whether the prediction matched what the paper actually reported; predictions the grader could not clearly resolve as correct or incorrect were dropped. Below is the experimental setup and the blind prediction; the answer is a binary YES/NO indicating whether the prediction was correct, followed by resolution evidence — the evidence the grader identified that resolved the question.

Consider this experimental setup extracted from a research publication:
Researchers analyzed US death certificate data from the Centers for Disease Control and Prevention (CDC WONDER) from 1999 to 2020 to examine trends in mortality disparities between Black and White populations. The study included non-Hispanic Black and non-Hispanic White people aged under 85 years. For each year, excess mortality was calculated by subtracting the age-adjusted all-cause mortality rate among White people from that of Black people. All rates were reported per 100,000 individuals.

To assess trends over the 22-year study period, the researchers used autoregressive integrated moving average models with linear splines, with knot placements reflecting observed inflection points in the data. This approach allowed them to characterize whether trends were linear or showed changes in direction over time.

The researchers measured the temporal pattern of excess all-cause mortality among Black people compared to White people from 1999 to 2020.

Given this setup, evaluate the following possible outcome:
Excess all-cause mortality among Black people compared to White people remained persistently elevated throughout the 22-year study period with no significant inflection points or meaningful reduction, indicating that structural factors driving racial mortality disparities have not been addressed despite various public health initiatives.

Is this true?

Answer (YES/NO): NO